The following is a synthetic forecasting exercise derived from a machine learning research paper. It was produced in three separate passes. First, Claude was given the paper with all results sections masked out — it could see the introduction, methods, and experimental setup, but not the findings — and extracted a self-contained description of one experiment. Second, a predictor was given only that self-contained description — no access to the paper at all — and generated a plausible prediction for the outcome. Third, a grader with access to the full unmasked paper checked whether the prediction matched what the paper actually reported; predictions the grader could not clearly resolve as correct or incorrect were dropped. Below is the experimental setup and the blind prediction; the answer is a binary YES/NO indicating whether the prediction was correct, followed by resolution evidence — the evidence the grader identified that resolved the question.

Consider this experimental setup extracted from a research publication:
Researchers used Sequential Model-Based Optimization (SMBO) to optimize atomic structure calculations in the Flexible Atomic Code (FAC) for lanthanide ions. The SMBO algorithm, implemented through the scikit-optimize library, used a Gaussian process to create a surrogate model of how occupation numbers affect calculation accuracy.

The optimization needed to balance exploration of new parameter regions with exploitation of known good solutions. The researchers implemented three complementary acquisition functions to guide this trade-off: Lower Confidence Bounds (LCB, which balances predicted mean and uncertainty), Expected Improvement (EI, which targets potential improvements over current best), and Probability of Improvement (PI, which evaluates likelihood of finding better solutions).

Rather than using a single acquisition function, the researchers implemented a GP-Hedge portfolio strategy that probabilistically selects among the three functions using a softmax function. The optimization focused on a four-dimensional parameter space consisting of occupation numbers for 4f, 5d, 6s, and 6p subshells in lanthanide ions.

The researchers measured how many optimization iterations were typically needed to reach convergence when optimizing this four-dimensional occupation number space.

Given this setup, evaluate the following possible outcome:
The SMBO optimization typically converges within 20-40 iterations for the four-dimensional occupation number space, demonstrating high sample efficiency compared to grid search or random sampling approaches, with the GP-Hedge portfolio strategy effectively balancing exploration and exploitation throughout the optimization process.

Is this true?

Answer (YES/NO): NO